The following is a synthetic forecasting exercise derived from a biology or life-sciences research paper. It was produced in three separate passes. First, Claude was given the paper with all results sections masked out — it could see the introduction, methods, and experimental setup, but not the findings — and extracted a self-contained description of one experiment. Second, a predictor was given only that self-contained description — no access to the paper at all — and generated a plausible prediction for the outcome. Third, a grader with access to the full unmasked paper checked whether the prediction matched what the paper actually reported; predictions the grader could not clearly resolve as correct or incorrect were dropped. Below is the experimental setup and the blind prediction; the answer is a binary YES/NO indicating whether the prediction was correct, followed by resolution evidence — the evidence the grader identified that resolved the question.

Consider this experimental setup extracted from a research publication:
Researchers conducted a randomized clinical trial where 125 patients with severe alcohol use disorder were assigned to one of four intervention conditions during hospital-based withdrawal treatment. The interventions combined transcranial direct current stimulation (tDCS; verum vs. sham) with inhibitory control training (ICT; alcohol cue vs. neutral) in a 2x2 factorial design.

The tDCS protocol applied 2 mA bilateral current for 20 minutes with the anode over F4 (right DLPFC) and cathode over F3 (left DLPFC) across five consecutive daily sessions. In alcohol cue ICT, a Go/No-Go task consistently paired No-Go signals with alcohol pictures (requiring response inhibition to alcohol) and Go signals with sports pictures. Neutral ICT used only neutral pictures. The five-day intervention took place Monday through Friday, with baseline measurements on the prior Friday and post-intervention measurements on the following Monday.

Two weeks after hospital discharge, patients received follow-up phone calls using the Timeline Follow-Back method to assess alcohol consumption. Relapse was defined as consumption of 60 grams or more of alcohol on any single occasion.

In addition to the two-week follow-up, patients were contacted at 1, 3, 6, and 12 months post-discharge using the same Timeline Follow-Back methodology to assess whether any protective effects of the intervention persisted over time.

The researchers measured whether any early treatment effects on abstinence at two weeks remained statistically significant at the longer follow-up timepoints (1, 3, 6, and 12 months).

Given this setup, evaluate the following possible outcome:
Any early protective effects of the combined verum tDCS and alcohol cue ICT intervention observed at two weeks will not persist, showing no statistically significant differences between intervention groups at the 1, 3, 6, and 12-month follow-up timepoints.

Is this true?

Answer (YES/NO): YES